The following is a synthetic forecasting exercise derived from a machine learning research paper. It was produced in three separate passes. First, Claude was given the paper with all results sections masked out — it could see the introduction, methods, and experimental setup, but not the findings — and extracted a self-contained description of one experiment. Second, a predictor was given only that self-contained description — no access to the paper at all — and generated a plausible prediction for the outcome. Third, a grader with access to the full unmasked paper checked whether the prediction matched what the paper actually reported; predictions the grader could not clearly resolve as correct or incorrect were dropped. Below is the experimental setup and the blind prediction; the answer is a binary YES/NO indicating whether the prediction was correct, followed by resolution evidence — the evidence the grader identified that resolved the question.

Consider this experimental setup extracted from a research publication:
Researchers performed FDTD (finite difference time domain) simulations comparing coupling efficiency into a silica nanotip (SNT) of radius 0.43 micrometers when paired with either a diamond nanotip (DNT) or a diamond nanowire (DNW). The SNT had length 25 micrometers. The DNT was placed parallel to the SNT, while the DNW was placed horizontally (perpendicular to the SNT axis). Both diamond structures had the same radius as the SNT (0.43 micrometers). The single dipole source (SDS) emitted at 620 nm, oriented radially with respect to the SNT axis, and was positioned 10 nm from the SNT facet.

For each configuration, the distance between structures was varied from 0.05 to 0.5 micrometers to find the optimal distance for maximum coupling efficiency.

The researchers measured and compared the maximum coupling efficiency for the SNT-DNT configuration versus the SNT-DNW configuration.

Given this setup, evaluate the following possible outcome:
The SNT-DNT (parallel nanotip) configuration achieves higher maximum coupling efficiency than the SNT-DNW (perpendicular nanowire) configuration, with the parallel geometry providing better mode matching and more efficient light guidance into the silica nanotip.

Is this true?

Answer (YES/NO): NO